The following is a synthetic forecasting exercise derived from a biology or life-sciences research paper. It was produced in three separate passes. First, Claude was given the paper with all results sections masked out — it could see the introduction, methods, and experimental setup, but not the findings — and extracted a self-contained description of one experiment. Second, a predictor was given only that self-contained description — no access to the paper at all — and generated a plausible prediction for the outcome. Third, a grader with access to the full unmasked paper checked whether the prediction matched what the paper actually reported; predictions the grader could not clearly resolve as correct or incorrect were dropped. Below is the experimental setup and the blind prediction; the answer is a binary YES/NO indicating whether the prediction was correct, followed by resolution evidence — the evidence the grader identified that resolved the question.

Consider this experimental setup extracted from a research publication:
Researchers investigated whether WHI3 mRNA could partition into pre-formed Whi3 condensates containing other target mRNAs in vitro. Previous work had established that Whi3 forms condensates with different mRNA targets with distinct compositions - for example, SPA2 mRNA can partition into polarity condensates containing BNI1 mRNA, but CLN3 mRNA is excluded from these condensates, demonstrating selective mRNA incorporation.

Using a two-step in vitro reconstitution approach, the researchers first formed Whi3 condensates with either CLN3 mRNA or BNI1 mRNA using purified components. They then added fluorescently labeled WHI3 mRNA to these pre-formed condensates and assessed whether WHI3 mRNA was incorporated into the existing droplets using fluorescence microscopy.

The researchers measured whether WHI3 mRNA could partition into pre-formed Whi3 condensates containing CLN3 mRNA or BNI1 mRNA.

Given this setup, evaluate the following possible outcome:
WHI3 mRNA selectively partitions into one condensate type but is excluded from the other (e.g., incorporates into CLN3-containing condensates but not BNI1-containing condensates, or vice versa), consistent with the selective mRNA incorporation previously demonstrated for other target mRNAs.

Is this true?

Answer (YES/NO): NO